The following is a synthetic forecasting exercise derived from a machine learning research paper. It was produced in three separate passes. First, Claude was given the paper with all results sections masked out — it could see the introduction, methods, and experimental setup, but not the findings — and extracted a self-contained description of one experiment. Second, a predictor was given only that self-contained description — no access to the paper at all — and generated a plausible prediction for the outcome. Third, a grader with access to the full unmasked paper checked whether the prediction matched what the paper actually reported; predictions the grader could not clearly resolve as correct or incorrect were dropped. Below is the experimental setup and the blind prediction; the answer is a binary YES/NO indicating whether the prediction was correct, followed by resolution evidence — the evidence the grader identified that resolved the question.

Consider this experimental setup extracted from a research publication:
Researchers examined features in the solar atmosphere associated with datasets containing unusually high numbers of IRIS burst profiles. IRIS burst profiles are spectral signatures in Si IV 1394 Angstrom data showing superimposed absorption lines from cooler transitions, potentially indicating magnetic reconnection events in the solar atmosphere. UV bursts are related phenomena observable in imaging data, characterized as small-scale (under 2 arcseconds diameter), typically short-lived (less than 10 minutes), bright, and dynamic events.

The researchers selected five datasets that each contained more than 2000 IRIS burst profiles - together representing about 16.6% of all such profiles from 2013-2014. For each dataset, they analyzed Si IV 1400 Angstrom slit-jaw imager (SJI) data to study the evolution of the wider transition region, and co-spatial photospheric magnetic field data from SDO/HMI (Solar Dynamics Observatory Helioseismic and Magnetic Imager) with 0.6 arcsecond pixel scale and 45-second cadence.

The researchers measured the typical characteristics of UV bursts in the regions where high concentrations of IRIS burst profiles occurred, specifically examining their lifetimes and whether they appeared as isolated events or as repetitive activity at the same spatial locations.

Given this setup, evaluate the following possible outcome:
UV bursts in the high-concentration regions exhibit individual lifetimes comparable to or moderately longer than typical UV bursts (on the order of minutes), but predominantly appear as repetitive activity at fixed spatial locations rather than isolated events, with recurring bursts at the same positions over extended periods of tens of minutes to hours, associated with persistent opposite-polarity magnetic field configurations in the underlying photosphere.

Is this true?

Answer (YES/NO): NO